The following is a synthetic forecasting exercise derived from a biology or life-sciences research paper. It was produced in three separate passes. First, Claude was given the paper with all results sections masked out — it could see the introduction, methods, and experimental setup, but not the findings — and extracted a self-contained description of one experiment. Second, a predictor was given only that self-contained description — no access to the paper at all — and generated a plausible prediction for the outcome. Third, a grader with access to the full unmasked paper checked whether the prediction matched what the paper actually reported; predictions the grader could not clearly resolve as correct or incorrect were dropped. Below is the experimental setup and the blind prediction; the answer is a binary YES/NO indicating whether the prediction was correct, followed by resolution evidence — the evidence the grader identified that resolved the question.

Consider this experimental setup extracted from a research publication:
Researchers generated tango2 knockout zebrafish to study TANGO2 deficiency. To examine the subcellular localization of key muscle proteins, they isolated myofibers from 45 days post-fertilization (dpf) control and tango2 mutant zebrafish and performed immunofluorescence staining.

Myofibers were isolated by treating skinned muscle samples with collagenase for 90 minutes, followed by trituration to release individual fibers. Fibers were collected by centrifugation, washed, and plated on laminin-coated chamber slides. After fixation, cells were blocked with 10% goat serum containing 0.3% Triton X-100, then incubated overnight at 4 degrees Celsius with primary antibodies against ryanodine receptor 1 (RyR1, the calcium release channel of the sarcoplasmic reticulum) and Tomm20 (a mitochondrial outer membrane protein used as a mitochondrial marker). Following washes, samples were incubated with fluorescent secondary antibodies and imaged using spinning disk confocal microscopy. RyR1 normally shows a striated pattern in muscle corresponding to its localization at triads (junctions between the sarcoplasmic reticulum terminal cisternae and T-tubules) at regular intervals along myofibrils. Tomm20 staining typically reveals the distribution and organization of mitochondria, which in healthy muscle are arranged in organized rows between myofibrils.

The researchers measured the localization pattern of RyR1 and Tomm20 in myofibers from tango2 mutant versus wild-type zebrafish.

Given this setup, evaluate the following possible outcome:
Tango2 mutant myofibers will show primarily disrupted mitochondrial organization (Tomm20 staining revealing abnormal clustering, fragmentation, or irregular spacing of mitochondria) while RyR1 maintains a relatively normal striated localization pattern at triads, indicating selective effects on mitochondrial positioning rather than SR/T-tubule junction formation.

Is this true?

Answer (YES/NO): NO